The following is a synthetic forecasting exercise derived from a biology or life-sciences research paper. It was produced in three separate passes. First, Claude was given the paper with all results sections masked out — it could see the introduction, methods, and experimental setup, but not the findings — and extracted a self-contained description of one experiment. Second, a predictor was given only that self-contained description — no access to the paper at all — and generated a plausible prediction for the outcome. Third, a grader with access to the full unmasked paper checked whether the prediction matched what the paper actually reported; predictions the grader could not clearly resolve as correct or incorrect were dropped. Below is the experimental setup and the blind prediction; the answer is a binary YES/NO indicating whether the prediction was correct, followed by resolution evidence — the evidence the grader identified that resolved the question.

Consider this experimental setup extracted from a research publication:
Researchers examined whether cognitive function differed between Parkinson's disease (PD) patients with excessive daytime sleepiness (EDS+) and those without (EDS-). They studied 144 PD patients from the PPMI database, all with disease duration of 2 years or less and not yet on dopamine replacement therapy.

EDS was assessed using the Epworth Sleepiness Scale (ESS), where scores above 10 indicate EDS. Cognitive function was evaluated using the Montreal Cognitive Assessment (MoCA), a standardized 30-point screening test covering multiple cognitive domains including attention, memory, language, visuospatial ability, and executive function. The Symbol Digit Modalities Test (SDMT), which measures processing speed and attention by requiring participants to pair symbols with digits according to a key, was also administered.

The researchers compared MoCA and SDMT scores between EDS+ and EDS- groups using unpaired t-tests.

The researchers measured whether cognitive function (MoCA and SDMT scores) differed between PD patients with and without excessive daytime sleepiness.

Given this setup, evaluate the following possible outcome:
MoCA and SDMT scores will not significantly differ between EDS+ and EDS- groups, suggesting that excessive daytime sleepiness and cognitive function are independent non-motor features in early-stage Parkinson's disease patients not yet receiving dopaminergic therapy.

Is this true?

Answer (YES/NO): NO